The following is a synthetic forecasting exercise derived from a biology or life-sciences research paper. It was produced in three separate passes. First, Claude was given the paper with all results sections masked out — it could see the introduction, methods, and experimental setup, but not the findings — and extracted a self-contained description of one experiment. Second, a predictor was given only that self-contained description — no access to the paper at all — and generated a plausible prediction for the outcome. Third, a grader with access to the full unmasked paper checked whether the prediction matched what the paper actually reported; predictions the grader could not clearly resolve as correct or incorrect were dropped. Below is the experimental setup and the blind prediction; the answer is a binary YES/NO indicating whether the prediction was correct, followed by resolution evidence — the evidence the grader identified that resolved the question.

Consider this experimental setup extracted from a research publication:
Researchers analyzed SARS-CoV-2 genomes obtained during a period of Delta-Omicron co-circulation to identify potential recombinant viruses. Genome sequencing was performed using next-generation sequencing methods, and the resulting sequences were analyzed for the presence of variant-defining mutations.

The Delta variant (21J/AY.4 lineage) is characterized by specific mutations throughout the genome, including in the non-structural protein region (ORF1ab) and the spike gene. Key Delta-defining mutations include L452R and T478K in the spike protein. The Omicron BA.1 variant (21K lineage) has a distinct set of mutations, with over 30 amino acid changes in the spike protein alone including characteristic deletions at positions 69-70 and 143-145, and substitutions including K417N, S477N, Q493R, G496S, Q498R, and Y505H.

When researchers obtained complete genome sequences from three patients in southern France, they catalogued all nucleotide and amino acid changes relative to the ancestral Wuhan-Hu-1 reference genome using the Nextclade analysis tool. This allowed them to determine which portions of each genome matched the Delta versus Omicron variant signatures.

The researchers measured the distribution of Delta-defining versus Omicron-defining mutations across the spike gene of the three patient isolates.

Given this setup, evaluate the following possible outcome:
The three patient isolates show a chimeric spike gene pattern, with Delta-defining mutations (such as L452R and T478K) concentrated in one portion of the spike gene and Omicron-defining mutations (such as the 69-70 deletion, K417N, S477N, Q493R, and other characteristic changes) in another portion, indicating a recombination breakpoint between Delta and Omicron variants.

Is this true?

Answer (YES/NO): YES